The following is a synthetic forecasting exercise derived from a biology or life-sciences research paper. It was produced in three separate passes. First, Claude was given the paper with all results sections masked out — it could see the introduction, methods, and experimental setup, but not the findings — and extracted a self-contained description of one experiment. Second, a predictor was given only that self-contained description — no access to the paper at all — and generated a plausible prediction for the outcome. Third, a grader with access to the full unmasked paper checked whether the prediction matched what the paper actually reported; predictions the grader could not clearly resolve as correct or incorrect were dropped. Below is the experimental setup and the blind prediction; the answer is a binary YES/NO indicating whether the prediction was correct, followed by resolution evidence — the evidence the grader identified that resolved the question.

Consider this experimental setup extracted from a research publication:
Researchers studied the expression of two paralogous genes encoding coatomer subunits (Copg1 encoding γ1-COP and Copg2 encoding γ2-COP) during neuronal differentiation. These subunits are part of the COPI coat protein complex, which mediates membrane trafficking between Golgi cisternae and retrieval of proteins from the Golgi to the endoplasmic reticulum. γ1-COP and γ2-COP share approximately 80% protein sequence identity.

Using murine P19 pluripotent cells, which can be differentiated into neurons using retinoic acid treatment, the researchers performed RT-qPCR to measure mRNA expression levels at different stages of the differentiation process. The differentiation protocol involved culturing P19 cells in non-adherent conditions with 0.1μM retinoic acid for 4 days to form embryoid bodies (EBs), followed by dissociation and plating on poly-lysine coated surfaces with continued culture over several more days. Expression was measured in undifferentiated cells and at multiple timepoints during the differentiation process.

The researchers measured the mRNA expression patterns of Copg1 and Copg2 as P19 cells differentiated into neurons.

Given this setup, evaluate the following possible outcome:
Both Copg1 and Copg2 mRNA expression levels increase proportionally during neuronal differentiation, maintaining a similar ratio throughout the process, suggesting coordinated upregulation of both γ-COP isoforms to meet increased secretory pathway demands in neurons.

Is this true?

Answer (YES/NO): NO